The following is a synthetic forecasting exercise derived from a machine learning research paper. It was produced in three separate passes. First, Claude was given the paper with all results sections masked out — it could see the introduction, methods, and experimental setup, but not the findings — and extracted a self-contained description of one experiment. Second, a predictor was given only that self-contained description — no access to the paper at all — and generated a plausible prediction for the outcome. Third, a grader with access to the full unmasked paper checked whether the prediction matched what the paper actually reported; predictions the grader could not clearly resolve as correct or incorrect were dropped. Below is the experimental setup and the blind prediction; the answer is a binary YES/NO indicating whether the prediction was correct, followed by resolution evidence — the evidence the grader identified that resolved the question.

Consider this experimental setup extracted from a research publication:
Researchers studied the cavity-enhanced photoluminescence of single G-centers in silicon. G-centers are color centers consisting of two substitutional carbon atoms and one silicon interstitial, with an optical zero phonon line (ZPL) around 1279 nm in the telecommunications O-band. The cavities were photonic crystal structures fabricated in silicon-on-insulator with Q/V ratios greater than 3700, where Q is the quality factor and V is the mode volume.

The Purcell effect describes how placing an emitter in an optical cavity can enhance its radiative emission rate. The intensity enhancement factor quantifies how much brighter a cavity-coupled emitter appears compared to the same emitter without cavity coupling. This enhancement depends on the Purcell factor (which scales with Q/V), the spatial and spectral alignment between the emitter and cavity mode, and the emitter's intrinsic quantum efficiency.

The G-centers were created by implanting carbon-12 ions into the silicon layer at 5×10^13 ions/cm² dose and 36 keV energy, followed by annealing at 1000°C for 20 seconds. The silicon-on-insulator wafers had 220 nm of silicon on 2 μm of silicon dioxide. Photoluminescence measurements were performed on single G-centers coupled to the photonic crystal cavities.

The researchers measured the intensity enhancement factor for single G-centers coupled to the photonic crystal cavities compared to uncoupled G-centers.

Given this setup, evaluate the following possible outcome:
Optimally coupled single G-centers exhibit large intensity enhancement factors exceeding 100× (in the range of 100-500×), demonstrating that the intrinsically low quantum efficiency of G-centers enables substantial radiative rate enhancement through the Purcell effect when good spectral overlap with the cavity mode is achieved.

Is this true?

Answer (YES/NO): NO